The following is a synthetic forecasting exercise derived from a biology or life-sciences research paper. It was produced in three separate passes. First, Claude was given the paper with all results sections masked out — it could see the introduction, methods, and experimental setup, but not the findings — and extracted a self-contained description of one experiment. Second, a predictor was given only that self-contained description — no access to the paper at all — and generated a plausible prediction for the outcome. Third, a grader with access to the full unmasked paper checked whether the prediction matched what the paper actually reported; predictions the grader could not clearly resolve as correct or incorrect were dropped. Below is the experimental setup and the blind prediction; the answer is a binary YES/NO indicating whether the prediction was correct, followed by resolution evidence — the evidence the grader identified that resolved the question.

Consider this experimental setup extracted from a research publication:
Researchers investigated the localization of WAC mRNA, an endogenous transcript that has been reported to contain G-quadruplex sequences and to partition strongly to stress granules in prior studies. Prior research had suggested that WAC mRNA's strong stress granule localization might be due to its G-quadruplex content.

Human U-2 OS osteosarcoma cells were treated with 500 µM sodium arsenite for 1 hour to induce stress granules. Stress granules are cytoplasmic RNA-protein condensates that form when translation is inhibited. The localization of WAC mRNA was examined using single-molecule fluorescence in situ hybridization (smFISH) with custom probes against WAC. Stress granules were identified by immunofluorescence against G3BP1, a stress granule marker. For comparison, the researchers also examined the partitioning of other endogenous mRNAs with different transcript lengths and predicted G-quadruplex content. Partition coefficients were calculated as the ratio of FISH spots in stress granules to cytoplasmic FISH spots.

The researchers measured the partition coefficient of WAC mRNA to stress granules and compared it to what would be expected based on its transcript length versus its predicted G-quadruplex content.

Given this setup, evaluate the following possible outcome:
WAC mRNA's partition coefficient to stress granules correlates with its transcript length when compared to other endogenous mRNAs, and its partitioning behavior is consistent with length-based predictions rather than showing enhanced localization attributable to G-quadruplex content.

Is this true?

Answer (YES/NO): YES